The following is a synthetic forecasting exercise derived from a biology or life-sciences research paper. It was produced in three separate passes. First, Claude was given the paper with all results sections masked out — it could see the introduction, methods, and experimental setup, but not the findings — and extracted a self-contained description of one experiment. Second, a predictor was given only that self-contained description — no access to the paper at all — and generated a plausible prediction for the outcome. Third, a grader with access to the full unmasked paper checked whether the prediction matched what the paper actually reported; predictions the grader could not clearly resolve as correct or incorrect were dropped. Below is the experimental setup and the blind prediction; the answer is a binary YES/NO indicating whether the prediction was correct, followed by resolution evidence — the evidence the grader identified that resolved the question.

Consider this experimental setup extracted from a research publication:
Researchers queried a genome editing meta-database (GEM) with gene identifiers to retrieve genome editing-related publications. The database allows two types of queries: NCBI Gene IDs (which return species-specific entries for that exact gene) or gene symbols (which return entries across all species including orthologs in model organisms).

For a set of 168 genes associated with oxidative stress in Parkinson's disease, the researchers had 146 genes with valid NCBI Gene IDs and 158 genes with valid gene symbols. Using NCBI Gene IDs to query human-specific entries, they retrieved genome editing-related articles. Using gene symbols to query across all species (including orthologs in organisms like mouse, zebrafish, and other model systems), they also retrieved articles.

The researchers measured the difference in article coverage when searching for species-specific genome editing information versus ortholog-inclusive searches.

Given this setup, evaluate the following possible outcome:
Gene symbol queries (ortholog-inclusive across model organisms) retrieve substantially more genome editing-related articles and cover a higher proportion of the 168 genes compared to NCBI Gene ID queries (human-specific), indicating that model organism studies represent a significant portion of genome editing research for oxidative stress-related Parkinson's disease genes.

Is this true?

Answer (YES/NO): YES